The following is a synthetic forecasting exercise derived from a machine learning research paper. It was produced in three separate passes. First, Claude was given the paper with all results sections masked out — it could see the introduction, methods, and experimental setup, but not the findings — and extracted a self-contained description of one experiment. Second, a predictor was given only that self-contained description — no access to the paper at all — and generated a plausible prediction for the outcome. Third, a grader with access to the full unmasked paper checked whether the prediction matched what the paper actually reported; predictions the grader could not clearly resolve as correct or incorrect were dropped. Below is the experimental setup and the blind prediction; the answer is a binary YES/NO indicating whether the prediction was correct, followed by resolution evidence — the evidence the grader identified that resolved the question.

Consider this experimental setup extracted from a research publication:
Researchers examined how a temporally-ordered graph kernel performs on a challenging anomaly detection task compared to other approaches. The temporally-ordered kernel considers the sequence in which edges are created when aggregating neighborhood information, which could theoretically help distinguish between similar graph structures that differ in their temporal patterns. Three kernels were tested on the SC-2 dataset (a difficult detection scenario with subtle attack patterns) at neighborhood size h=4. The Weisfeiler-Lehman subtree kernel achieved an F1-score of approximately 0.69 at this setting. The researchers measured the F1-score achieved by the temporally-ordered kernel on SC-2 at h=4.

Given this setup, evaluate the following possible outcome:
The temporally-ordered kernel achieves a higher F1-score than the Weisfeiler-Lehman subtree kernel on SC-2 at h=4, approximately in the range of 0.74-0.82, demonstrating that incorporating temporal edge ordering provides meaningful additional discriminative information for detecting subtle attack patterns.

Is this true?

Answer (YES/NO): NO